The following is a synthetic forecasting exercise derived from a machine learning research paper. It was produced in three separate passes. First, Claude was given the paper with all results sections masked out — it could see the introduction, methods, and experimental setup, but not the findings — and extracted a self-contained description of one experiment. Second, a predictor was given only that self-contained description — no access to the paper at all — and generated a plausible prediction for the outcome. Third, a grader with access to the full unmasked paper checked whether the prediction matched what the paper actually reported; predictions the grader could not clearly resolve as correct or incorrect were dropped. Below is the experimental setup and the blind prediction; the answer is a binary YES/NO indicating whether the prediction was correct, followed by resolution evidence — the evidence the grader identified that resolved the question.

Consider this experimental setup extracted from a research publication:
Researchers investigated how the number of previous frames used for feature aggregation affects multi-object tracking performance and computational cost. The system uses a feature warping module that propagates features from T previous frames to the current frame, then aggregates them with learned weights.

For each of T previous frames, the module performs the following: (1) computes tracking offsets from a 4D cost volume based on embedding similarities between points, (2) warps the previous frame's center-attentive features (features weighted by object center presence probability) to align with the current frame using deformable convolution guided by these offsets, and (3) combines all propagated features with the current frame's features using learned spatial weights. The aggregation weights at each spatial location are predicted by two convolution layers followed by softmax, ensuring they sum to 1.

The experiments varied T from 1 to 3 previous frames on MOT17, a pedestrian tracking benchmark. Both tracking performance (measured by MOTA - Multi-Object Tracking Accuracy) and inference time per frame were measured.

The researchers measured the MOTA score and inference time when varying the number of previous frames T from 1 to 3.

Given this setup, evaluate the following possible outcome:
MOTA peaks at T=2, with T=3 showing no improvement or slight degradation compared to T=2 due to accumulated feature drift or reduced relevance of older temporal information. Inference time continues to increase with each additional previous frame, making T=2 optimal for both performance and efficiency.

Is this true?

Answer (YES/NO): YES